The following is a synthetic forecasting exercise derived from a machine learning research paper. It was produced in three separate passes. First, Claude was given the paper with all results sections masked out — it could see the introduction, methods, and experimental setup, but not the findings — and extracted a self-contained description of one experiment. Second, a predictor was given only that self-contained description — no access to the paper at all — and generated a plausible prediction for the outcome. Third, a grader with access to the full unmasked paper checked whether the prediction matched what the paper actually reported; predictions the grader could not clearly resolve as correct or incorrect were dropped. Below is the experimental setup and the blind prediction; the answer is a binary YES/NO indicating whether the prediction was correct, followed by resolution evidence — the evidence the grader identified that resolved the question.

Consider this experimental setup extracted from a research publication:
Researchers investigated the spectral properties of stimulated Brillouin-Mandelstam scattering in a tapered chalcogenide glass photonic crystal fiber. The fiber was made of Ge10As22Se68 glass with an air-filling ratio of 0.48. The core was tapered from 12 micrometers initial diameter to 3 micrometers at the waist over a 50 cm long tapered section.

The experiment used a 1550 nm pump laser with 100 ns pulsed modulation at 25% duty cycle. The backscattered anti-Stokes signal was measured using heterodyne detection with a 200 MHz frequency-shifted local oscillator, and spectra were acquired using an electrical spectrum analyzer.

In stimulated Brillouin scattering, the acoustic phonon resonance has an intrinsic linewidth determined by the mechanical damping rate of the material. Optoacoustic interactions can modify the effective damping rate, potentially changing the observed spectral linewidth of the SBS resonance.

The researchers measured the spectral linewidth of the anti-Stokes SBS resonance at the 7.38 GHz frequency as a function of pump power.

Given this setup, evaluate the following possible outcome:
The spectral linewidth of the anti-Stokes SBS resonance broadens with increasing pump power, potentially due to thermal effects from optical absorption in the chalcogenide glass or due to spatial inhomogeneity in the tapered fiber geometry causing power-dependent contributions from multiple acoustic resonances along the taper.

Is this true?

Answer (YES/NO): NO